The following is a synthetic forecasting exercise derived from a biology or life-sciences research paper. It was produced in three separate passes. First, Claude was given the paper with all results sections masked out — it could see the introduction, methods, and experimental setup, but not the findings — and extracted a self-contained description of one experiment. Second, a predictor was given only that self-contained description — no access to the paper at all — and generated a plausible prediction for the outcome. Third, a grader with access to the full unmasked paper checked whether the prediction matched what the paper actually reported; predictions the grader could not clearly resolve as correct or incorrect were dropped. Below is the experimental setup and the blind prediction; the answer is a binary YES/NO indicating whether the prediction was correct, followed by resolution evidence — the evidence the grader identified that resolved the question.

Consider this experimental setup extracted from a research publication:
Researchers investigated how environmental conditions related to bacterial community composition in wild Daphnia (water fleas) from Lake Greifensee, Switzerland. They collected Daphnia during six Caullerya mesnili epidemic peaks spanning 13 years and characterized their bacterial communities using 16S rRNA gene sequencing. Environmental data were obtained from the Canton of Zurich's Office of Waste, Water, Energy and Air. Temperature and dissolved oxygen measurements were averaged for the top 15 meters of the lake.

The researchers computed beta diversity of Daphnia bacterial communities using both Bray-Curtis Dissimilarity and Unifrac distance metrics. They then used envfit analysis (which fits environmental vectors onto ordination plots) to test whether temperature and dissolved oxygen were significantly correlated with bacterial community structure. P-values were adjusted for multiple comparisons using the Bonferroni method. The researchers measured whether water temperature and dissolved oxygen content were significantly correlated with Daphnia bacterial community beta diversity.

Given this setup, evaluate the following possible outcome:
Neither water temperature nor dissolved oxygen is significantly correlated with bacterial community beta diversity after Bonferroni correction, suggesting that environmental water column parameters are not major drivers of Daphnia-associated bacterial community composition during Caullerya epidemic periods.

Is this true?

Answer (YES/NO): NO